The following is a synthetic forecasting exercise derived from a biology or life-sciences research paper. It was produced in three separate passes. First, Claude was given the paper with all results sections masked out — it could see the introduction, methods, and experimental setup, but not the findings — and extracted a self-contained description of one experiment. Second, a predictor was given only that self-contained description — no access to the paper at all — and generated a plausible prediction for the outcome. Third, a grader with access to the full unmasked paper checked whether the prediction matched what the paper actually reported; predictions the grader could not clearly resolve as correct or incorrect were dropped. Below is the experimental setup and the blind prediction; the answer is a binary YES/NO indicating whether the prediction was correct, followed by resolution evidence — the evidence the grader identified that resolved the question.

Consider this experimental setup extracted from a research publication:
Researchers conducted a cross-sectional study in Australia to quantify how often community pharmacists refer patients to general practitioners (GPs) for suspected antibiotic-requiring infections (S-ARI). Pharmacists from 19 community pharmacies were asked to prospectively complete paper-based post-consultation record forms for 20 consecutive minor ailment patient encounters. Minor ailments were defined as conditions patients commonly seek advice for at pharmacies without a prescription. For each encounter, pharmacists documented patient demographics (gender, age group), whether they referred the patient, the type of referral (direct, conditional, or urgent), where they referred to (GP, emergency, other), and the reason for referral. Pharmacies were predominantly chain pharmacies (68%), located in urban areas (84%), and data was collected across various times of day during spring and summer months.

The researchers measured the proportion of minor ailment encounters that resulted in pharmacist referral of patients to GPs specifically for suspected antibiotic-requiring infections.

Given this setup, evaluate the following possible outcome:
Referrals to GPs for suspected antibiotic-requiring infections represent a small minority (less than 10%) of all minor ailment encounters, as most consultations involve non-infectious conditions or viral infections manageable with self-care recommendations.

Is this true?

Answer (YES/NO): NO